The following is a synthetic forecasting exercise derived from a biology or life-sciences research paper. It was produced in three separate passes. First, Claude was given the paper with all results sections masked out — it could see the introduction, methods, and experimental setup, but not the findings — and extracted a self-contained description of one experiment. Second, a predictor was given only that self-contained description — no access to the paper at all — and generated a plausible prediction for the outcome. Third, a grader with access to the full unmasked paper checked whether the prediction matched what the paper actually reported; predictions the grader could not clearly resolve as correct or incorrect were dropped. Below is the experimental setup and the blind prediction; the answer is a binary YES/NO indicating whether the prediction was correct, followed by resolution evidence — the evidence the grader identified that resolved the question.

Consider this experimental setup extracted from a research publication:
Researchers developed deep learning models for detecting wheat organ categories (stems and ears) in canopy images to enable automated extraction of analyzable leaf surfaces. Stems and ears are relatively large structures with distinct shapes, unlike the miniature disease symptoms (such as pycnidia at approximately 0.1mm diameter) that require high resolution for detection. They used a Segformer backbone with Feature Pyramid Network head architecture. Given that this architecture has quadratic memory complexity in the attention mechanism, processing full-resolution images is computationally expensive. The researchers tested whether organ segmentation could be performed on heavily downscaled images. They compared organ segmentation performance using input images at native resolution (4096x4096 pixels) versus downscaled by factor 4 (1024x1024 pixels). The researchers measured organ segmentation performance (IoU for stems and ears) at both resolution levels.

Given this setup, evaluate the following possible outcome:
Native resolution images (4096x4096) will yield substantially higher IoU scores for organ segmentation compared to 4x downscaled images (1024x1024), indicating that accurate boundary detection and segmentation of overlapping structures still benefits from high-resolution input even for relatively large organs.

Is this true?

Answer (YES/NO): NO